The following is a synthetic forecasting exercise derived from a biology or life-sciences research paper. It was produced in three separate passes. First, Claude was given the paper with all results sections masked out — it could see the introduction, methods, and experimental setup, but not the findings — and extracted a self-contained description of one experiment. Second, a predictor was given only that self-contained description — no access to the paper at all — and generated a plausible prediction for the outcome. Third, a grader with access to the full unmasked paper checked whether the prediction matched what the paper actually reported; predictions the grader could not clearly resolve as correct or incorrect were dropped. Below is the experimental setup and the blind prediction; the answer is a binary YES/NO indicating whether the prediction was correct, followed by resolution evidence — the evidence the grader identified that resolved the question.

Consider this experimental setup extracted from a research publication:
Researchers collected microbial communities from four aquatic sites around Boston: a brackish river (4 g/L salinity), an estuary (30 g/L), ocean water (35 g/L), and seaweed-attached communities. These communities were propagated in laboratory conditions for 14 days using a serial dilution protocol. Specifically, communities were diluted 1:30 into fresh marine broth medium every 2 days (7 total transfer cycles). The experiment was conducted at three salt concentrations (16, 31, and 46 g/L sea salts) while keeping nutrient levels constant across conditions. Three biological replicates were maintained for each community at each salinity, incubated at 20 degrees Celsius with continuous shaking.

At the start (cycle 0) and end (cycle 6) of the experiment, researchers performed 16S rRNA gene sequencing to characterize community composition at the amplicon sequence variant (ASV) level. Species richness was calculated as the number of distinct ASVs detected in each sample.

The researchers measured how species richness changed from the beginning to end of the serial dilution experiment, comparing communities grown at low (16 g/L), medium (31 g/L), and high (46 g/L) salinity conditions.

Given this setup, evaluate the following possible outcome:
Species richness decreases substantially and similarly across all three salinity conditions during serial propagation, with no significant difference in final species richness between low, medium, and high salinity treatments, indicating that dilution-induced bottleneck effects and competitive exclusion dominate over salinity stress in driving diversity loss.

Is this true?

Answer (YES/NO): NO